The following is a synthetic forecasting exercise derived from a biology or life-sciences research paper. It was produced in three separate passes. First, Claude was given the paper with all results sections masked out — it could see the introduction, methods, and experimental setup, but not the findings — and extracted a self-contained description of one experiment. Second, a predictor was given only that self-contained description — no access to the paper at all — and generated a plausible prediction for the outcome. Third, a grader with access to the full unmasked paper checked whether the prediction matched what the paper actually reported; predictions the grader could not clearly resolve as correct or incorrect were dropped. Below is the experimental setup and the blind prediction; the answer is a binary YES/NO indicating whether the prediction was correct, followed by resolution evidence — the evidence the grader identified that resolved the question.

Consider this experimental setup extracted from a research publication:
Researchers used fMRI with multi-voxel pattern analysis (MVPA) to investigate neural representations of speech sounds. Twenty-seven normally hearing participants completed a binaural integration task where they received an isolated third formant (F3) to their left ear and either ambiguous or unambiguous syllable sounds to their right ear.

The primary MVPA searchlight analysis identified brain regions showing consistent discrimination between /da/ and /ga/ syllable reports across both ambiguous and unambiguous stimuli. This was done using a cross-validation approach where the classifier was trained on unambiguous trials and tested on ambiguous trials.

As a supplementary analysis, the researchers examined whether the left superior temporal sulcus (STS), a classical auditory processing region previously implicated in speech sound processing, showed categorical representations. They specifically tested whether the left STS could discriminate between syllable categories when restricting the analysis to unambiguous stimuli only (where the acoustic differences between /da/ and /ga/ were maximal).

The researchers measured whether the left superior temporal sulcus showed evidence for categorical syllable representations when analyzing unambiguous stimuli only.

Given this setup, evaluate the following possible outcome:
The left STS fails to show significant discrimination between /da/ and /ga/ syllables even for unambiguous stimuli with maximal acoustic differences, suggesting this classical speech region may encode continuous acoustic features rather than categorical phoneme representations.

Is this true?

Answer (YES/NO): NO